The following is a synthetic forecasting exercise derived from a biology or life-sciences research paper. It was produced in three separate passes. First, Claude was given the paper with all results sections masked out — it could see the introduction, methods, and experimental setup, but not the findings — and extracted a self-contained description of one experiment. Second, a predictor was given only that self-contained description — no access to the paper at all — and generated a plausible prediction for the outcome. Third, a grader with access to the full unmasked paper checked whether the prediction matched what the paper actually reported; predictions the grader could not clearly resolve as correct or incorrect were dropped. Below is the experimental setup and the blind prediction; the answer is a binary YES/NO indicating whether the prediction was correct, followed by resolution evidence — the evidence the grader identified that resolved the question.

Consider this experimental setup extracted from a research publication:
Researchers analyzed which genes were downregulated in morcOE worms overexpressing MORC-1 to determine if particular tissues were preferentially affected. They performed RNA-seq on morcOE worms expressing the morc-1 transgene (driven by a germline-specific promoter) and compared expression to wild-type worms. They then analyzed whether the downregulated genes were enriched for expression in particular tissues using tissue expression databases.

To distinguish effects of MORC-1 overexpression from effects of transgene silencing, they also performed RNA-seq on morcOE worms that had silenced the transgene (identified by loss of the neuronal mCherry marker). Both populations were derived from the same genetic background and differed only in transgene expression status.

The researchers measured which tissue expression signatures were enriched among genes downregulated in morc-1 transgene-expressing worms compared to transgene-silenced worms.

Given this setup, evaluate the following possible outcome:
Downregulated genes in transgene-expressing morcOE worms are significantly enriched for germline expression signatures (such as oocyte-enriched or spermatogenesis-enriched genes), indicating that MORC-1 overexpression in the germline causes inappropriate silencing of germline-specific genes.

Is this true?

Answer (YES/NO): YES